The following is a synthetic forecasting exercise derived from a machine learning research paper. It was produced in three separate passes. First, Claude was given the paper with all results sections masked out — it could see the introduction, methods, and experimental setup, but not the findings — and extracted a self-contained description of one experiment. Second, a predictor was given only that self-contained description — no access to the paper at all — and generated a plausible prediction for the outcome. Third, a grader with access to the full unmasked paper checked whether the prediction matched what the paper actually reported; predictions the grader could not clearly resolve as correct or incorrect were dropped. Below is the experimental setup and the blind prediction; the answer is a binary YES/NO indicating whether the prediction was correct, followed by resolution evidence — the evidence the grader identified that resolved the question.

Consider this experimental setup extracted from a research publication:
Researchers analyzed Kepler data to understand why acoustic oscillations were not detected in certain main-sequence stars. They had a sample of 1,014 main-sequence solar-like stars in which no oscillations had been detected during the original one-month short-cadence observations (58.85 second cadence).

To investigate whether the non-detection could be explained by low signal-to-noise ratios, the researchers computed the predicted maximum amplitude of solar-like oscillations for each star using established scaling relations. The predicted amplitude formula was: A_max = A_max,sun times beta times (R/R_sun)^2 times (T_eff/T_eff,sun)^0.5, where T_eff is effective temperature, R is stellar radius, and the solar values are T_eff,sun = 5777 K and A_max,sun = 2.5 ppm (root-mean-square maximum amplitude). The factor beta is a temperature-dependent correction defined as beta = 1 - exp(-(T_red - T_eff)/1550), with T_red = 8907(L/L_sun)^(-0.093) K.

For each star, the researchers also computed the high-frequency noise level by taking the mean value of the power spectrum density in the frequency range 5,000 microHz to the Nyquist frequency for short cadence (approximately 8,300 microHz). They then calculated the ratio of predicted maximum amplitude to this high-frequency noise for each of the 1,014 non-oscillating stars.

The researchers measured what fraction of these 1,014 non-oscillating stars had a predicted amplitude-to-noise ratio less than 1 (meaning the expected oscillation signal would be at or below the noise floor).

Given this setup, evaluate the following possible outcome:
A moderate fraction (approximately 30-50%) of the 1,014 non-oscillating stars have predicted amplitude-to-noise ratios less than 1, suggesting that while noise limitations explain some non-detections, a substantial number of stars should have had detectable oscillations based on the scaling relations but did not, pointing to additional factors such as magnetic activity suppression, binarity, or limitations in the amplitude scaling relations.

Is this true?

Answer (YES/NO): YES